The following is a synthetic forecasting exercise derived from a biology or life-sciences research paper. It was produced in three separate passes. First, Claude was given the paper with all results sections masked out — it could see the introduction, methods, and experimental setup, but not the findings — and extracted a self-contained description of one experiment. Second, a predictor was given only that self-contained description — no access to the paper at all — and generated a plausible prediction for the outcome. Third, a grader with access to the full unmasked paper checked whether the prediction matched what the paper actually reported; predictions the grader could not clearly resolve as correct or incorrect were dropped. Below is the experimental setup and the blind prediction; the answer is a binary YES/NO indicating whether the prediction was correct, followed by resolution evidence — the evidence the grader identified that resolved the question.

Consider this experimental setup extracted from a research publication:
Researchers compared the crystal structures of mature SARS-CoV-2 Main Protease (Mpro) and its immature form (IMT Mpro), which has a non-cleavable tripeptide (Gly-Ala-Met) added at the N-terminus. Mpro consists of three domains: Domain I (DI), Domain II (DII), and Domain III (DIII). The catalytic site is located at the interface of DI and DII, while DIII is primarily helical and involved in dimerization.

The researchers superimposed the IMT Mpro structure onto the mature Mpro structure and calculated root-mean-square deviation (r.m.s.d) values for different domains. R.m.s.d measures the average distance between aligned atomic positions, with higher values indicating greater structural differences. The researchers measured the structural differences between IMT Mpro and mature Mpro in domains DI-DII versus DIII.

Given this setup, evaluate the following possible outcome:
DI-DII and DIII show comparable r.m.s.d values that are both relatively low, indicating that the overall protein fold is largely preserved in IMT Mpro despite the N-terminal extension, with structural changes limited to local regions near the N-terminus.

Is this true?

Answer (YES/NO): NO